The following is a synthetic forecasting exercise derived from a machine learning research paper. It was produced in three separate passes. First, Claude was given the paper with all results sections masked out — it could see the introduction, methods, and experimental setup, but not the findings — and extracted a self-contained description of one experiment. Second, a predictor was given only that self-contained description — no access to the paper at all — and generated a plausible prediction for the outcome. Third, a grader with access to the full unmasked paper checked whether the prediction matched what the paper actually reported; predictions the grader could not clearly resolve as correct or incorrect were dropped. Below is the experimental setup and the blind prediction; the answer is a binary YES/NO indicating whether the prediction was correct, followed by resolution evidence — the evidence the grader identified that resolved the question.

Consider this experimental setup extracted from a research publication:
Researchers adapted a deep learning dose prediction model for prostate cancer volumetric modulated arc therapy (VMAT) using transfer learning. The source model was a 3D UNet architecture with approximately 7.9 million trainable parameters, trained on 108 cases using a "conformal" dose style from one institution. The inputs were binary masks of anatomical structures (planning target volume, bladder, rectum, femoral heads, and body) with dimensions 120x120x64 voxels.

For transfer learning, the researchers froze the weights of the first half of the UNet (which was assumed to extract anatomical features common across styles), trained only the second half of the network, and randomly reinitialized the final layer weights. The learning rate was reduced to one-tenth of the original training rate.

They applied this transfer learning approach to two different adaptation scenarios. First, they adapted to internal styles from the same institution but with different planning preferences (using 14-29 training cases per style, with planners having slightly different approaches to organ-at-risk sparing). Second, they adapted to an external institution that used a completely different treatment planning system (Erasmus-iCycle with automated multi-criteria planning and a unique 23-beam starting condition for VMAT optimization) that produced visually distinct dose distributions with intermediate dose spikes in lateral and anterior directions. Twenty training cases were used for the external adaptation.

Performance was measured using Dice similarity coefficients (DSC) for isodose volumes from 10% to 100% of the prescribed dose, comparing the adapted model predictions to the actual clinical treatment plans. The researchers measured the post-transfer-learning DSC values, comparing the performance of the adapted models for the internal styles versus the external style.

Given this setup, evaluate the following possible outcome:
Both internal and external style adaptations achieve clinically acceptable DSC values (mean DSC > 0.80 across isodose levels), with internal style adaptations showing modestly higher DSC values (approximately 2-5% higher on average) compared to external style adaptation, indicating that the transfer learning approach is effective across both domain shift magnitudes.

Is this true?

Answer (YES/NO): NO